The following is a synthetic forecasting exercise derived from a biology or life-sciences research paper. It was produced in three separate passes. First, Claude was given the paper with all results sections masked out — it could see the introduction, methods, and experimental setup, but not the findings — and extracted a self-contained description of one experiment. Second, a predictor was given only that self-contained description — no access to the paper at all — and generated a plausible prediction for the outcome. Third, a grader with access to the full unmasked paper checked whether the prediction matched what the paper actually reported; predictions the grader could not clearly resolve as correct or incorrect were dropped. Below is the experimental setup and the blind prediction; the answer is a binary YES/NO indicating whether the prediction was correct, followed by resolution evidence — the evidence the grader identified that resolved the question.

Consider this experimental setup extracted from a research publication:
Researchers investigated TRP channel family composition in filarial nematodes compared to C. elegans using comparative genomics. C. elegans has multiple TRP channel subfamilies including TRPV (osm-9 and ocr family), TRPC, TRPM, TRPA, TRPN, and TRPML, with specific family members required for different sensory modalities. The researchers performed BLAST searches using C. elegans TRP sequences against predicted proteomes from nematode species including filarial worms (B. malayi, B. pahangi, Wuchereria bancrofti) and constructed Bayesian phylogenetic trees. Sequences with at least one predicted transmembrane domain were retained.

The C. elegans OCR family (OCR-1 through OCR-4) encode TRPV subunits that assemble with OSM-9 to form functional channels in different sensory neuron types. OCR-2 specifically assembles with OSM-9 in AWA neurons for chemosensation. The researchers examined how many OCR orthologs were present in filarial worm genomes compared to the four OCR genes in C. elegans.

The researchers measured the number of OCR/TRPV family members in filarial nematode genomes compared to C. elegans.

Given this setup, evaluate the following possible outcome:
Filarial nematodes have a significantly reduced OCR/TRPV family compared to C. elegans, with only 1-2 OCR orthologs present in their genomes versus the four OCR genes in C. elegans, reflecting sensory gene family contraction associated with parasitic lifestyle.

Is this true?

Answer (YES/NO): YES